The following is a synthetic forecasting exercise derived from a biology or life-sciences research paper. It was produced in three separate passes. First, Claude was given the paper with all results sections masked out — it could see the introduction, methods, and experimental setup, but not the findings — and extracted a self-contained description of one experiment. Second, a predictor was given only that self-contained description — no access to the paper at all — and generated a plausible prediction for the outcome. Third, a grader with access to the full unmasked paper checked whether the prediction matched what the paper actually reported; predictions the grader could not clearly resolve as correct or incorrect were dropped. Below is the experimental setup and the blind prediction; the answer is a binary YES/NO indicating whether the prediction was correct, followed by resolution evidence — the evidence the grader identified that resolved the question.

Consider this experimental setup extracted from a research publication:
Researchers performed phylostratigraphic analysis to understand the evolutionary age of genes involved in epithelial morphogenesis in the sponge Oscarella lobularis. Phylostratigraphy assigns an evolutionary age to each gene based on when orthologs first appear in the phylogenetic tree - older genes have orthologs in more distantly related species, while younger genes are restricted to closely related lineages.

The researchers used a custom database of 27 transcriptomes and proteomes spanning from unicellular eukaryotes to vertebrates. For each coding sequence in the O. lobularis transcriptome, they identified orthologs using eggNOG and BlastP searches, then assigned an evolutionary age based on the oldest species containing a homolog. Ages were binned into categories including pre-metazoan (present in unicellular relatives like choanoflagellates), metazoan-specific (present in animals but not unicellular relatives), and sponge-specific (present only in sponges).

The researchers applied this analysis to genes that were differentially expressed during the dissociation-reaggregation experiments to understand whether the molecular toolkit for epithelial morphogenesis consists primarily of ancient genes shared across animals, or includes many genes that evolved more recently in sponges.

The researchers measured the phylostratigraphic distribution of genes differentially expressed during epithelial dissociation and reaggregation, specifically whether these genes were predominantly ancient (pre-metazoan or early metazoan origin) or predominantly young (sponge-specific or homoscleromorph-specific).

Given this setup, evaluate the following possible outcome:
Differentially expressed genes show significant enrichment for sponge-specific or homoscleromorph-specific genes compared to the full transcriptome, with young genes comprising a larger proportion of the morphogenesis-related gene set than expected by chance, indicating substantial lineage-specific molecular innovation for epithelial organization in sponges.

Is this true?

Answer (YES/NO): YES